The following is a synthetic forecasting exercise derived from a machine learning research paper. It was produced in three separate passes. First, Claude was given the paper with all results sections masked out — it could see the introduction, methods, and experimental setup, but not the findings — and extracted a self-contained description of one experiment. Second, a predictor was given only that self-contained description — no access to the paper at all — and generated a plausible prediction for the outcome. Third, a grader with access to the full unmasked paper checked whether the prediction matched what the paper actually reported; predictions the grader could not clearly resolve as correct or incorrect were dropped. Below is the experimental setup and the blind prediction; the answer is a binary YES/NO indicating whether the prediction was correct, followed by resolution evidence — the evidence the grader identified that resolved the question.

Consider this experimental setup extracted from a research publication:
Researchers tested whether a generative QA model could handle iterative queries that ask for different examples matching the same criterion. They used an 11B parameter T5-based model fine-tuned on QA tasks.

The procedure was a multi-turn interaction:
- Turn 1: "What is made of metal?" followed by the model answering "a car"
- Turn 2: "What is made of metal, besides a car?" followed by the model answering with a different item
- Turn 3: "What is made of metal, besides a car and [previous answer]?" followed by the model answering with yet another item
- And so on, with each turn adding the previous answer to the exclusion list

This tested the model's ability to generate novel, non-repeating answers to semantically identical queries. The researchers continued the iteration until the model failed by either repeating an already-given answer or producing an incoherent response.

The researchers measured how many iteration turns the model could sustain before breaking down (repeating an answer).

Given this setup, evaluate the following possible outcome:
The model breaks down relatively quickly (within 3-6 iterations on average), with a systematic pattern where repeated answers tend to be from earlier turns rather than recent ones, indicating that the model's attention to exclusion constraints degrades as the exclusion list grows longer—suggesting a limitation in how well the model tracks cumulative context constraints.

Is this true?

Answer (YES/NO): NO